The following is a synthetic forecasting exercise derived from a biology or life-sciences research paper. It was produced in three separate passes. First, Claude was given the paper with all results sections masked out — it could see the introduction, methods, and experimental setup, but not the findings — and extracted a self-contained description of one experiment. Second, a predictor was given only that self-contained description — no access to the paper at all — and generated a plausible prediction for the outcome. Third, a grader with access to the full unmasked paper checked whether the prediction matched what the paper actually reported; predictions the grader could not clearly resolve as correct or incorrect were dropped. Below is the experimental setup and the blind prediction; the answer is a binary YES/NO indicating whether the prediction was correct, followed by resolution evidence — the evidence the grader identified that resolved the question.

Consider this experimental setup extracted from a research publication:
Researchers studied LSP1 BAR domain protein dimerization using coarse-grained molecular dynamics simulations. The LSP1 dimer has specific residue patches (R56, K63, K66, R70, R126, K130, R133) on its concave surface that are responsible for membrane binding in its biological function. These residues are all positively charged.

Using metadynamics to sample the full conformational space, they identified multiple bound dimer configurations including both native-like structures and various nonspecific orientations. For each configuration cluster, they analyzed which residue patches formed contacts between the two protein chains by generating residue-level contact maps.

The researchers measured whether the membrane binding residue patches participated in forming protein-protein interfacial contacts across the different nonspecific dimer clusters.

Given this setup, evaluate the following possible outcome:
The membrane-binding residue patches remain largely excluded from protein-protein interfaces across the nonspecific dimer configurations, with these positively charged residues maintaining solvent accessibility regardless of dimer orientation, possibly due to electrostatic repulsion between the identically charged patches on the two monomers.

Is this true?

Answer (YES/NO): YES